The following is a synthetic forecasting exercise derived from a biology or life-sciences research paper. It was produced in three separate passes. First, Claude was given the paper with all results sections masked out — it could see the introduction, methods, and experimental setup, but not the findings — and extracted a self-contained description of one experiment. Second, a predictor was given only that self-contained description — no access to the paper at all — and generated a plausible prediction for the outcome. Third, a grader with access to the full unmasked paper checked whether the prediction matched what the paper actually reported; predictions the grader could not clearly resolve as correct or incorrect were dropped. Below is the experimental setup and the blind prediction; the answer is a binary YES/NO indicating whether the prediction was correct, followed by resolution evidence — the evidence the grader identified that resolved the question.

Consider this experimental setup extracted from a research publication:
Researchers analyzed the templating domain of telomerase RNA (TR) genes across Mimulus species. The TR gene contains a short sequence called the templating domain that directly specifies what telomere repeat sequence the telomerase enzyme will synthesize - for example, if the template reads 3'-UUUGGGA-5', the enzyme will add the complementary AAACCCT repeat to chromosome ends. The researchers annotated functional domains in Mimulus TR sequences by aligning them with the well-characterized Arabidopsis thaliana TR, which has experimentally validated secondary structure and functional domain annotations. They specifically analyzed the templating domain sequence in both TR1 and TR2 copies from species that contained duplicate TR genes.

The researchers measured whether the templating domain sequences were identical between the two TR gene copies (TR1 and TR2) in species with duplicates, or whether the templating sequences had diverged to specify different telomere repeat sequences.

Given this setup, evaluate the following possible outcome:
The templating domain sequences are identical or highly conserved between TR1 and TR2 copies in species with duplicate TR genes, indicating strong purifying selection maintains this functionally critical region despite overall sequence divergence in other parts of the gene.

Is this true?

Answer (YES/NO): NO